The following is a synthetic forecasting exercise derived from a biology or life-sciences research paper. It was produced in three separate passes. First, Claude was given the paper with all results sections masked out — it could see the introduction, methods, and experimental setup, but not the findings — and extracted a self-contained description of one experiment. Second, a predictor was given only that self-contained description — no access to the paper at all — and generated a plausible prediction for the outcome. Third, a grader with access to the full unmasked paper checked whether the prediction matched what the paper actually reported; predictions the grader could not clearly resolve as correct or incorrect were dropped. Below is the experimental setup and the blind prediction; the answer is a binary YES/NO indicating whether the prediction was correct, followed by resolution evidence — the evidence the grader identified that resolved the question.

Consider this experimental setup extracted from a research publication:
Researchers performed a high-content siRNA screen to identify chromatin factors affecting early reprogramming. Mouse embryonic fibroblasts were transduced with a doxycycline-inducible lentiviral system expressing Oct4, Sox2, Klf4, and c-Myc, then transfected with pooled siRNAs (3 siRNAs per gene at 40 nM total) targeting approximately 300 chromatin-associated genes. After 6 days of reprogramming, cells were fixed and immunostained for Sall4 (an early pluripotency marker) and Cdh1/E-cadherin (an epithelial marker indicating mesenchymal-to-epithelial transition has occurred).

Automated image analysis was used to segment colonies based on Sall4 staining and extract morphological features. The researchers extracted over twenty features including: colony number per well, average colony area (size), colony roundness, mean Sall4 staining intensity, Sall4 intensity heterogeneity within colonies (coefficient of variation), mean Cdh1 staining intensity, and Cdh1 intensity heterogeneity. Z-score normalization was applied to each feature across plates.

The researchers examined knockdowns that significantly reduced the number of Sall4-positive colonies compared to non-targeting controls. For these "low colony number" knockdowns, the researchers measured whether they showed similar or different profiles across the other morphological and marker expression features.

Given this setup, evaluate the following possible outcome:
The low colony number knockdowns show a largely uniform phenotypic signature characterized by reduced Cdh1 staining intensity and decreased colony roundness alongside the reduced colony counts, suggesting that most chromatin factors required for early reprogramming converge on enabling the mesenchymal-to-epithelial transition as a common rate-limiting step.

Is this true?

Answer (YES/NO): NO